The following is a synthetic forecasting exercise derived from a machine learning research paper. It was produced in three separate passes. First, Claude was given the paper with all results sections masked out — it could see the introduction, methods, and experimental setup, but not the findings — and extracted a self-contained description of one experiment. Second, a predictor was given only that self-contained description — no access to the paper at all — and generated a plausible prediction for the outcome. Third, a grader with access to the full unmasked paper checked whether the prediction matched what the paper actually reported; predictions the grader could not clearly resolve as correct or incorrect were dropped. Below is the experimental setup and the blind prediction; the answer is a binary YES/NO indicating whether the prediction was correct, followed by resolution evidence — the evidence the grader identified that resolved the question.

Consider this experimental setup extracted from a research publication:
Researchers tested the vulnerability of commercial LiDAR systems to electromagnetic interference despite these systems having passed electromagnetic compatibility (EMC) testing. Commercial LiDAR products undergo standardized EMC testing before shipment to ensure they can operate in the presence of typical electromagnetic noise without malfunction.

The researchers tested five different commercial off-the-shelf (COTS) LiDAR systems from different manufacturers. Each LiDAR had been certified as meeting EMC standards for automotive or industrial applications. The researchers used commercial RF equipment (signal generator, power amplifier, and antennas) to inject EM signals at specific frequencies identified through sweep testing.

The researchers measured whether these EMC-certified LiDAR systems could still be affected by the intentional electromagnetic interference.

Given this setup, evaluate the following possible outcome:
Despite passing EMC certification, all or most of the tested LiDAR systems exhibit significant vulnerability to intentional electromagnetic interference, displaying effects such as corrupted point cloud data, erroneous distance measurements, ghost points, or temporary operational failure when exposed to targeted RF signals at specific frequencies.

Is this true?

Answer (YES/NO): YES